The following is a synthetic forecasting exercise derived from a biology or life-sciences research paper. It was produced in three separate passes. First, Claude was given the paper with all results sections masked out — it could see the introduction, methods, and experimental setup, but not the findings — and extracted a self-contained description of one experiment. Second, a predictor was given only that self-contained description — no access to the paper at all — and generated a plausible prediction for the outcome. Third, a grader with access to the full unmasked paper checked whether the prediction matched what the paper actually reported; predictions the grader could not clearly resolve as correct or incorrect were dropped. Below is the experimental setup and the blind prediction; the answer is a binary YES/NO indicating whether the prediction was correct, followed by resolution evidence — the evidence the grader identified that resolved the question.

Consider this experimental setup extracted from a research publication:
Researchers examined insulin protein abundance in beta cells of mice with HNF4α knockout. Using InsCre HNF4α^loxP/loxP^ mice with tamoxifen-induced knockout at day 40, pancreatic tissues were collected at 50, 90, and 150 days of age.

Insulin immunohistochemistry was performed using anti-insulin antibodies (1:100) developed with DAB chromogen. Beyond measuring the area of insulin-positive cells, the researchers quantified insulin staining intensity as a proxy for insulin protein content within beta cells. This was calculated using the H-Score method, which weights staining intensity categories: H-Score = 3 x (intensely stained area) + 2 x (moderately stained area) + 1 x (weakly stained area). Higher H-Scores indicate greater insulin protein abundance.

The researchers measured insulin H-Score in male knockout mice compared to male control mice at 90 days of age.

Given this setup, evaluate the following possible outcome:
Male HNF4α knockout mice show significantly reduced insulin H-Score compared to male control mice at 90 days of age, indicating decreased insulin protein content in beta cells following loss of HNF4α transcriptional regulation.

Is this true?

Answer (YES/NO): YES